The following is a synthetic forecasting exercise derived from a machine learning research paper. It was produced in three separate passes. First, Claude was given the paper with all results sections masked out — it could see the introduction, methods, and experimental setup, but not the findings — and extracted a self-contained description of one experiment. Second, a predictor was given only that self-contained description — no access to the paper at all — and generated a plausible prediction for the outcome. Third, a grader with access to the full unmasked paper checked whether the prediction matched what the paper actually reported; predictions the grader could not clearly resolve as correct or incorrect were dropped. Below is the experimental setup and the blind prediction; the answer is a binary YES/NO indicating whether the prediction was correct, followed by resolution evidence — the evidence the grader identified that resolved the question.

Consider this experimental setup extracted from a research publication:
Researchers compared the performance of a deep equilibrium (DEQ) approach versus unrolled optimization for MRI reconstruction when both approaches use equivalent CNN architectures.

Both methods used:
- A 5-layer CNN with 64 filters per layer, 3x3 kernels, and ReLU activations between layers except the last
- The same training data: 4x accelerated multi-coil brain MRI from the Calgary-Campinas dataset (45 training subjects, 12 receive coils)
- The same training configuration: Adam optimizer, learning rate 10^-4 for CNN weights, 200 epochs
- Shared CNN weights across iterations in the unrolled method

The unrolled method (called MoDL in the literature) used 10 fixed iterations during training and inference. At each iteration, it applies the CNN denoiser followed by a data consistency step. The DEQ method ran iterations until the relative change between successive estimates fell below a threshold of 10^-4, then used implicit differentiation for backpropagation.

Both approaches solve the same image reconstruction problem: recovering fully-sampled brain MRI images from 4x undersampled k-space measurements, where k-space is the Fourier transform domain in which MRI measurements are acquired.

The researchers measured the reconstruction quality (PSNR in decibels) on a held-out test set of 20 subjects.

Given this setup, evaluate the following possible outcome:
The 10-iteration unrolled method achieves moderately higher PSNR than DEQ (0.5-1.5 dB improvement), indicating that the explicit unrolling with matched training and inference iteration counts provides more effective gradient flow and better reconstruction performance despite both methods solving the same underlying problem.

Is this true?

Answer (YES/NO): NO